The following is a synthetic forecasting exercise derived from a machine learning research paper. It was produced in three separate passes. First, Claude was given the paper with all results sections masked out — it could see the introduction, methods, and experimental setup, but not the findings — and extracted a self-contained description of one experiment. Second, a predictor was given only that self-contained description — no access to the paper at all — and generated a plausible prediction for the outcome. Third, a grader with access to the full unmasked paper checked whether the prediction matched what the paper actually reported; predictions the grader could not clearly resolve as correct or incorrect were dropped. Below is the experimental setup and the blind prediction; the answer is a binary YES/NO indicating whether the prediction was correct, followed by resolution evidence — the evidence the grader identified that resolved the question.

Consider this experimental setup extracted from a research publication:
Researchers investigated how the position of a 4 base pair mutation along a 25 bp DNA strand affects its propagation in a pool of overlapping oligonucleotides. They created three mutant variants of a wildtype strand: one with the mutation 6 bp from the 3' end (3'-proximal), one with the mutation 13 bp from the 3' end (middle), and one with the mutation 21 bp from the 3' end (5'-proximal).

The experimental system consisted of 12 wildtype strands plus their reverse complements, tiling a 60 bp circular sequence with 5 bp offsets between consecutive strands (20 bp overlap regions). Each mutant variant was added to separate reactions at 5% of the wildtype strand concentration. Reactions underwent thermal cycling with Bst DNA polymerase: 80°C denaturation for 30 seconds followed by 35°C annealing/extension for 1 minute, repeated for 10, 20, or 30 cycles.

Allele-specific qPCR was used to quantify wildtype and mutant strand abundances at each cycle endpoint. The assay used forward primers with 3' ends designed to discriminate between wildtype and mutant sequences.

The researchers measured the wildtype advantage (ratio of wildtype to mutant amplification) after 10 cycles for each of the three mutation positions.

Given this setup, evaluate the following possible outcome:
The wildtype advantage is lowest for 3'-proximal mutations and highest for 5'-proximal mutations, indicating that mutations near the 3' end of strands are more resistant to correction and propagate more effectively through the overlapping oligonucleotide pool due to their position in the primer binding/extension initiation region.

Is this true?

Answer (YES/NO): NO